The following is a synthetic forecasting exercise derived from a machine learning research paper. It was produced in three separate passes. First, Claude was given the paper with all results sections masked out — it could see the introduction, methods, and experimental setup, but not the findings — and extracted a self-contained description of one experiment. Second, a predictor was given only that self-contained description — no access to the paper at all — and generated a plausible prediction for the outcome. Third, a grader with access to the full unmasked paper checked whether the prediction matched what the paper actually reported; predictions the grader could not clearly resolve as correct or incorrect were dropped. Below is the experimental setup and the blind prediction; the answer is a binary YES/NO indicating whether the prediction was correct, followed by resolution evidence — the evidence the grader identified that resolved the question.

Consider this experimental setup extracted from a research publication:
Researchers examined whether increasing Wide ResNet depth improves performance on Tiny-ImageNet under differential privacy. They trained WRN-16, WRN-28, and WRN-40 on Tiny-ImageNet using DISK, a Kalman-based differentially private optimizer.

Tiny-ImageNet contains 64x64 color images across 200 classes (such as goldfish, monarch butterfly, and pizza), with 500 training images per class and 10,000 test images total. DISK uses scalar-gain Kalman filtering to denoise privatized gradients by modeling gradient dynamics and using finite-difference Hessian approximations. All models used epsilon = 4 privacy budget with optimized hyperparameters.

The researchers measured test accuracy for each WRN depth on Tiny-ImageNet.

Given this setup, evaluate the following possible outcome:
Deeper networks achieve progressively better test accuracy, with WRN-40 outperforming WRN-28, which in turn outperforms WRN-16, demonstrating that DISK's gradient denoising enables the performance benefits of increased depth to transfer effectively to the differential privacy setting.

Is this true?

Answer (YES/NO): YES